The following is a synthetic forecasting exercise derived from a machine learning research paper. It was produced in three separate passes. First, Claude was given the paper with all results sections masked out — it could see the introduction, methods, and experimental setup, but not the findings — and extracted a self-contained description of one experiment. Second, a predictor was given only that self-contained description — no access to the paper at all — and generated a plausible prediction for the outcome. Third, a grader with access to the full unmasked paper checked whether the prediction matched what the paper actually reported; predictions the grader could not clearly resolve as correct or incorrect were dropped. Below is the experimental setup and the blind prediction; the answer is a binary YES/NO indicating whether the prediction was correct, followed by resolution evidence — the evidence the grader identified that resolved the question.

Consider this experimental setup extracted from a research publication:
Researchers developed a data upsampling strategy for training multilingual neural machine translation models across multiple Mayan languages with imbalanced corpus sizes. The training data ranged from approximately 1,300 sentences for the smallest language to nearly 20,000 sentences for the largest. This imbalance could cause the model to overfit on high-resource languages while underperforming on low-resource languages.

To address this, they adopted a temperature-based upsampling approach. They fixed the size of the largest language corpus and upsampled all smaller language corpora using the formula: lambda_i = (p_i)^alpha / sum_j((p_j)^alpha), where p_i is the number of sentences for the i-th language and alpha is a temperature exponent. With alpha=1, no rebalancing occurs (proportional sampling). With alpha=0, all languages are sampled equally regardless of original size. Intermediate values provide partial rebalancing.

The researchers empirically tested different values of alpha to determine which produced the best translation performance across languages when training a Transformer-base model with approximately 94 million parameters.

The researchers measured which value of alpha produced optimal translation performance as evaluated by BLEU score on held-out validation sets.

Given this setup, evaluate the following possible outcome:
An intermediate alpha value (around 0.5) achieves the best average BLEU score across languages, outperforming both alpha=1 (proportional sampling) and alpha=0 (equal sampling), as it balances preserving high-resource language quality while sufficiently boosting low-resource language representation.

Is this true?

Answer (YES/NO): NO